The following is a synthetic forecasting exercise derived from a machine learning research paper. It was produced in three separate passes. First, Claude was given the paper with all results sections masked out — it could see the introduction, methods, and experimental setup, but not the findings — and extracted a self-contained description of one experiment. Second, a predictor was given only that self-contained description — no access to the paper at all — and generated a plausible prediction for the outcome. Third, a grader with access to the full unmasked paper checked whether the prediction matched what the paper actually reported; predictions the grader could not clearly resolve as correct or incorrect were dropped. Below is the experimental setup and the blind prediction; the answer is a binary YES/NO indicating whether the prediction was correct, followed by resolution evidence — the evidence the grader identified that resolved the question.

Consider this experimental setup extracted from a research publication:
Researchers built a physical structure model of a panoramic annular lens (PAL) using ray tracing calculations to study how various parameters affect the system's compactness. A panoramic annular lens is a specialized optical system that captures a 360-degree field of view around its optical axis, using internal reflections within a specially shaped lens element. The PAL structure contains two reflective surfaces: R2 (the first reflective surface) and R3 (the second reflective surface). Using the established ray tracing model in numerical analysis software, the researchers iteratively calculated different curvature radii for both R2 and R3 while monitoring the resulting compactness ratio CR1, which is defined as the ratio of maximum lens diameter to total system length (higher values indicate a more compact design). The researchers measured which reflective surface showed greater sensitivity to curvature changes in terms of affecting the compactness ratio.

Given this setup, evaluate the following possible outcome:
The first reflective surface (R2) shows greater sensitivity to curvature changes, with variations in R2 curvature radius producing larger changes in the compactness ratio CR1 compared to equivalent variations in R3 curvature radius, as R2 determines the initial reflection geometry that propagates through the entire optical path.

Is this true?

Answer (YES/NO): NO